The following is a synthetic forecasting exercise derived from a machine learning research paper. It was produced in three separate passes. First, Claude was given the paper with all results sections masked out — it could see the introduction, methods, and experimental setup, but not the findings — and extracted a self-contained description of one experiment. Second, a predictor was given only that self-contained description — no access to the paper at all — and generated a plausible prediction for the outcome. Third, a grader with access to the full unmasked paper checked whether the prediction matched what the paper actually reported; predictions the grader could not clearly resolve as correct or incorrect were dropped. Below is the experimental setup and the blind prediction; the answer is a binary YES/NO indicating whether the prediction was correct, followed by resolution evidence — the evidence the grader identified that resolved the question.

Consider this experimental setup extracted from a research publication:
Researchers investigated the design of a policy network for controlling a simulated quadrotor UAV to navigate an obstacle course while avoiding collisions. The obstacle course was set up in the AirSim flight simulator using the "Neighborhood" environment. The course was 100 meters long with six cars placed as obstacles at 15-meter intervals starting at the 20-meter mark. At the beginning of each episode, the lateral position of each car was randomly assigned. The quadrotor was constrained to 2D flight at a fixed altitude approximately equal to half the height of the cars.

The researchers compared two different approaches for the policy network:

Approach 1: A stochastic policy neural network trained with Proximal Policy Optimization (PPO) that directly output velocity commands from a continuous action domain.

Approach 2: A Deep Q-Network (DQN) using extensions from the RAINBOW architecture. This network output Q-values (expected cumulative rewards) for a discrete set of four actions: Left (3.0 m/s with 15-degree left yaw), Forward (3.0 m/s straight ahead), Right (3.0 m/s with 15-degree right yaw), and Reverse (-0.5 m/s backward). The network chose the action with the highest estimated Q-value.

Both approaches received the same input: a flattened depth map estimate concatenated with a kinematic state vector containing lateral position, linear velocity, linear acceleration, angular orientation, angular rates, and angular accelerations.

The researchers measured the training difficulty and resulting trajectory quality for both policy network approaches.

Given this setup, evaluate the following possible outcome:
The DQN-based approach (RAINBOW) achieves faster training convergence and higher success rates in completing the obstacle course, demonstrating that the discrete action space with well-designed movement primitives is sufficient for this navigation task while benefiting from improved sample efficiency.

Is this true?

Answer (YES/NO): NO